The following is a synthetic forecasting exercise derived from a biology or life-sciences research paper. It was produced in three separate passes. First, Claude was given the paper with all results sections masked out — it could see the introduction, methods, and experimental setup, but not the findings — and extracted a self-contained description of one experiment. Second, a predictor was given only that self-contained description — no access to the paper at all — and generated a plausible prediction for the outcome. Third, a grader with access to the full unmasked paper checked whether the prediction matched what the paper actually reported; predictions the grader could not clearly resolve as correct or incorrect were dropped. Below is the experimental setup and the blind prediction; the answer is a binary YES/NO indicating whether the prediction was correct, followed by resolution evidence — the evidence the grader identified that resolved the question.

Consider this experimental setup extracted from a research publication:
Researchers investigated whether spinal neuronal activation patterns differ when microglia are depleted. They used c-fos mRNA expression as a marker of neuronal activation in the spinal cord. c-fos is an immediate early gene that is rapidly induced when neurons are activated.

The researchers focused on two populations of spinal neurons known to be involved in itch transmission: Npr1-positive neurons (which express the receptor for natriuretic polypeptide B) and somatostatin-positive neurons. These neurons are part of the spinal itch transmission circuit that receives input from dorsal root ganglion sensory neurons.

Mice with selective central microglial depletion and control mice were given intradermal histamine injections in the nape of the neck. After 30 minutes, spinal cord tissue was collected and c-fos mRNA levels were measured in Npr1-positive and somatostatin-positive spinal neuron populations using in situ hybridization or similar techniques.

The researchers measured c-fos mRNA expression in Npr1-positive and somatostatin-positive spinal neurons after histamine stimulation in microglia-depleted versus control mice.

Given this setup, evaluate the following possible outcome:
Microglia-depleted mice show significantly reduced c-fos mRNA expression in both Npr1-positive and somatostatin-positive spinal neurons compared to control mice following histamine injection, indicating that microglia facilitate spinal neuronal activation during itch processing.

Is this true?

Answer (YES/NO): YES